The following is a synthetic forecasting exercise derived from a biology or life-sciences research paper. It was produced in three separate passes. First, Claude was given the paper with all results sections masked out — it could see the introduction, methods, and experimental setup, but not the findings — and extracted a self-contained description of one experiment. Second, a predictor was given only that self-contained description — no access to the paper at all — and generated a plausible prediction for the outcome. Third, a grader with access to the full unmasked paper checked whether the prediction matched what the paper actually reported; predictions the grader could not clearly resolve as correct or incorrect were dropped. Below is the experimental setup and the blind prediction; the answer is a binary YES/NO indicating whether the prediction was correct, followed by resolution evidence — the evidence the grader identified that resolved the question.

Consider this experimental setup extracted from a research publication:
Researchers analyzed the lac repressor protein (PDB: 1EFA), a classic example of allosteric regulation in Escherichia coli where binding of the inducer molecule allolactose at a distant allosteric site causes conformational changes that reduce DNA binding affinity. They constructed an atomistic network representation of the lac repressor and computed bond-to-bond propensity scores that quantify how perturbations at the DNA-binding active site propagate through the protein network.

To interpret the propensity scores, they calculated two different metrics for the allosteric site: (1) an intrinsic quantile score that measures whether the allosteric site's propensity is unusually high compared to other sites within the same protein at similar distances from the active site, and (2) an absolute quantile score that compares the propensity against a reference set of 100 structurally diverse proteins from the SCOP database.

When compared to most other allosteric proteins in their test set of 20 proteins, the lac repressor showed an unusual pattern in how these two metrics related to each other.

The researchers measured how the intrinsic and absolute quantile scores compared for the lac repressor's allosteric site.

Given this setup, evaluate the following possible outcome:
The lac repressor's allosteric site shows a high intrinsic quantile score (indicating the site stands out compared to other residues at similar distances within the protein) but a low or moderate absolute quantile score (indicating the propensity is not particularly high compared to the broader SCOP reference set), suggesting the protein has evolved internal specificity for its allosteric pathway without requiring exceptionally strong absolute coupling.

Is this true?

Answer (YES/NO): NO